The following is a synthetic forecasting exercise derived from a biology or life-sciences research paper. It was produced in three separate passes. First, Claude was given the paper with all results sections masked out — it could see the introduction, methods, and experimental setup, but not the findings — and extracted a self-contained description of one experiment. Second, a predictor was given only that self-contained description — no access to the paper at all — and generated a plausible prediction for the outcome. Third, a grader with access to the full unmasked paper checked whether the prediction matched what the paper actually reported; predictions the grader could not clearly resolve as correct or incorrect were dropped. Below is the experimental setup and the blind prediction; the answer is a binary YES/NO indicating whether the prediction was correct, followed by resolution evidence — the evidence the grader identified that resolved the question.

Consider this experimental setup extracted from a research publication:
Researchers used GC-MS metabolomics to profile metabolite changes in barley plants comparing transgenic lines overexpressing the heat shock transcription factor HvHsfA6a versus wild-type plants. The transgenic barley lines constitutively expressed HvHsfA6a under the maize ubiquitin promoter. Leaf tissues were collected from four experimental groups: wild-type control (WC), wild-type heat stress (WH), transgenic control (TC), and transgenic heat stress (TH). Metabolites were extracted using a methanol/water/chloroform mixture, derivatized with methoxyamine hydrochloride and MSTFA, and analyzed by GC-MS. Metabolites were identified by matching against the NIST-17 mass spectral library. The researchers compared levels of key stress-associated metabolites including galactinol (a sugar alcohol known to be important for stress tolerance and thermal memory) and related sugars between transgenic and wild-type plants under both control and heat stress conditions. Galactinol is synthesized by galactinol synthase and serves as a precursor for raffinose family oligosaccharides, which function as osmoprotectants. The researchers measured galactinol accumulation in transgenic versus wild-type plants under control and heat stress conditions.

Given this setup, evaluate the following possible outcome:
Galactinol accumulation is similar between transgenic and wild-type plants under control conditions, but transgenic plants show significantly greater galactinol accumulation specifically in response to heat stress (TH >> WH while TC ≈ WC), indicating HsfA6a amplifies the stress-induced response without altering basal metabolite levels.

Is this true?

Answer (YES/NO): NO